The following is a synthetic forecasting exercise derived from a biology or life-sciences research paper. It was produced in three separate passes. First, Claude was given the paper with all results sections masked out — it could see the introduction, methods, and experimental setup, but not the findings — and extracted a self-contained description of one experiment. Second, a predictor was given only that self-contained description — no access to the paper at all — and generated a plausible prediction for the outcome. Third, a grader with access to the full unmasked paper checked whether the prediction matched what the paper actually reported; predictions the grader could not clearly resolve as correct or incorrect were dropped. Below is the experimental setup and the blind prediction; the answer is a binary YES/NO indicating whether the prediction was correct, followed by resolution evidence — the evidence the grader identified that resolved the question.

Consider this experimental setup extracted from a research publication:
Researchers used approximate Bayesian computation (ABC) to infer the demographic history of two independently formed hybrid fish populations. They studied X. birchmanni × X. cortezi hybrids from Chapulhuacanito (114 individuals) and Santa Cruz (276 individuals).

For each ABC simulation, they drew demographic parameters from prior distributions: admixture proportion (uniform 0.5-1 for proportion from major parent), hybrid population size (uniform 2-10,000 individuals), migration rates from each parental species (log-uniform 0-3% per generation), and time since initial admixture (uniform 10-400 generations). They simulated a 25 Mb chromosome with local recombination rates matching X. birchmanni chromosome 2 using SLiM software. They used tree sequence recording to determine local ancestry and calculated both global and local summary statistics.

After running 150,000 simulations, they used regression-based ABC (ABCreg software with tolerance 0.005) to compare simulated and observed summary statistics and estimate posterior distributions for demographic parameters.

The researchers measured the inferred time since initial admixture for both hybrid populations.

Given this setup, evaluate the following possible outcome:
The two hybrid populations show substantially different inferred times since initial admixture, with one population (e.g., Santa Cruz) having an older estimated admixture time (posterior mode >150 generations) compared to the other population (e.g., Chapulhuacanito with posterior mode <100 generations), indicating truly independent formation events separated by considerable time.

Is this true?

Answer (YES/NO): NO